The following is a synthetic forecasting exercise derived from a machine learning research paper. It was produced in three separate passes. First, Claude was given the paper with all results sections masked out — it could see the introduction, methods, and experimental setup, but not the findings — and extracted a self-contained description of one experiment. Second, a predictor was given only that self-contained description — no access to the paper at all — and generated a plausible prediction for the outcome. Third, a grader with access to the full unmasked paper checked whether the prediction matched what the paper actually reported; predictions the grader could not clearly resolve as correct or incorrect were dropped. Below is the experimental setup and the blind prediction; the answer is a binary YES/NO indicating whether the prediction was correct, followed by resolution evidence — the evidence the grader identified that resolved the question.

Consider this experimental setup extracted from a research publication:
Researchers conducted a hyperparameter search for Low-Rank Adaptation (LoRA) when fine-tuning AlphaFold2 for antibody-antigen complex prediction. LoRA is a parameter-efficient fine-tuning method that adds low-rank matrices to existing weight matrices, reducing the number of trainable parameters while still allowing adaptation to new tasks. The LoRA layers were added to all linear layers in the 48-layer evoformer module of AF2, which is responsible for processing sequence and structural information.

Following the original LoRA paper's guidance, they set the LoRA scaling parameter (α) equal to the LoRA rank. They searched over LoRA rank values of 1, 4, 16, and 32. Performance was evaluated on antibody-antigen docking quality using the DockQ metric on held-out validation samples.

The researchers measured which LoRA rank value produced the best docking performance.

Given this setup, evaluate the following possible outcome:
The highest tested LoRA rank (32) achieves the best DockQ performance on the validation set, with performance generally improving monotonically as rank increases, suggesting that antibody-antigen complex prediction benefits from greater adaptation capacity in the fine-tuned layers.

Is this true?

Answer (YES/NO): NO